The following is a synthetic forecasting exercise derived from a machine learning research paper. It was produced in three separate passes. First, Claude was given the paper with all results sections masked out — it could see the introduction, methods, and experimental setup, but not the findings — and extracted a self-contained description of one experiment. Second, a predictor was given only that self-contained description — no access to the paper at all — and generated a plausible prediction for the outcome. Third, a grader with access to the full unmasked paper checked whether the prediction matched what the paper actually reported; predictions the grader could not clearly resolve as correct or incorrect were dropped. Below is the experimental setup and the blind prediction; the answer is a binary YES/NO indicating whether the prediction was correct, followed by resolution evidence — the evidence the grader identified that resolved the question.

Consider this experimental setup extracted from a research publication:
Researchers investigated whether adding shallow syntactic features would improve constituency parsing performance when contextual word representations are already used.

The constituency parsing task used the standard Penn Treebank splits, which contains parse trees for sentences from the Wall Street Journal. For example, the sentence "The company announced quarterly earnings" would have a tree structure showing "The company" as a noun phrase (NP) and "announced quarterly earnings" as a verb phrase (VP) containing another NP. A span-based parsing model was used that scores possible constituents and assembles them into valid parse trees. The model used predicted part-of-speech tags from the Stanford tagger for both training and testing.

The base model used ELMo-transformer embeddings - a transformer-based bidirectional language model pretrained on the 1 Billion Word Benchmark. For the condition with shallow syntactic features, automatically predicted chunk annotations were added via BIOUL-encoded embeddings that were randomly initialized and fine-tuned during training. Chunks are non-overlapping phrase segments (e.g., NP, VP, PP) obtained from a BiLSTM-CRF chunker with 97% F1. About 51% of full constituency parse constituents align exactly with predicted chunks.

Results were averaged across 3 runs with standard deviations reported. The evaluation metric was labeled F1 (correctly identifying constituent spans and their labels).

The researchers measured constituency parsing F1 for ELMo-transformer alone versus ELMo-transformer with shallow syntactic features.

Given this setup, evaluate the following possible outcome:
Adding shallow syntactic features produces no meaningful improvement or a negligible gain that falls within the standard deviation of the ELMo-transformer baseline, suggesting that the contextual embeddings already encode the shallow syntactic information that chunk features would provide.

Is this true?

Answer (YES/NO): YES